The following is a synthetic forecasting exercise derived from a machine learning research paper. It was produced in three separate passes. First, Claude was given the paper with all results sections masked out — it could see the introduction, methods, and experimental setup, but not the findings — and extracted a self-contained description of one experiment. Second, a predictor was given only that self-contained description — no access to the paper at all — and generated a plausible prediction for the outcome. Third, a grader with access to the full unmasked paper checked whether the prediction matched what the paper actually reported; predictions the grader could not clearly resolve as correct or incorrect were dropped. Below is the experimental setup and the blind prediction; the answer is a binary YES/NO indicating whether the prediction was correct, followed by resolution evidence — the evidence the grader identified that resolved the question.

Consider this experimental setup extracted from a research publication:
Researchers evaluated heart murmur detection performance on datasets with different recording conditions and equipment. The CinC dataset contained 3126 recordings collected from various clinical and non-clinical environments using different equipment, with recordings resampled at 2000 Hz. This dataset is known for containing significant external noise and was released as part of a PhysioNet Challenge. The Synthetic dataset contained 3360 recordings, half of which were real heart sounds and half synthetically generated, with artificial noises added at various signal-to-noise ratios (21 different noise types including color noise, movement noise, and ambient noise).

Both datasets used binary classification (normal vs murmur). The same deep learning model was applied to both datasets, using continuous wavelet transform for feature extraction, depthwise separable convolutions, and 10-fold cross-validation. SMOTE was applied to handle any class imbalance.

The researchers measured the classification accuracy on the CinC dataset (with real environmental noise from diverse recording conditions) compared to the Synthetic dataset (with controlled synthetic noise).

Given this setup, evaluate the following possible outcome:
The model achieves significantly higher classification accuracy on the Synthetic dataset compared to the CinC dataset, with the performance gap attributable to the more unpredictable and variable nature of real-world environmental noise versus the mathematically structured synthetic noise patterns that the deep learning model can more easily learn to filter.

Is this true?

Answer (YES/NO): NO